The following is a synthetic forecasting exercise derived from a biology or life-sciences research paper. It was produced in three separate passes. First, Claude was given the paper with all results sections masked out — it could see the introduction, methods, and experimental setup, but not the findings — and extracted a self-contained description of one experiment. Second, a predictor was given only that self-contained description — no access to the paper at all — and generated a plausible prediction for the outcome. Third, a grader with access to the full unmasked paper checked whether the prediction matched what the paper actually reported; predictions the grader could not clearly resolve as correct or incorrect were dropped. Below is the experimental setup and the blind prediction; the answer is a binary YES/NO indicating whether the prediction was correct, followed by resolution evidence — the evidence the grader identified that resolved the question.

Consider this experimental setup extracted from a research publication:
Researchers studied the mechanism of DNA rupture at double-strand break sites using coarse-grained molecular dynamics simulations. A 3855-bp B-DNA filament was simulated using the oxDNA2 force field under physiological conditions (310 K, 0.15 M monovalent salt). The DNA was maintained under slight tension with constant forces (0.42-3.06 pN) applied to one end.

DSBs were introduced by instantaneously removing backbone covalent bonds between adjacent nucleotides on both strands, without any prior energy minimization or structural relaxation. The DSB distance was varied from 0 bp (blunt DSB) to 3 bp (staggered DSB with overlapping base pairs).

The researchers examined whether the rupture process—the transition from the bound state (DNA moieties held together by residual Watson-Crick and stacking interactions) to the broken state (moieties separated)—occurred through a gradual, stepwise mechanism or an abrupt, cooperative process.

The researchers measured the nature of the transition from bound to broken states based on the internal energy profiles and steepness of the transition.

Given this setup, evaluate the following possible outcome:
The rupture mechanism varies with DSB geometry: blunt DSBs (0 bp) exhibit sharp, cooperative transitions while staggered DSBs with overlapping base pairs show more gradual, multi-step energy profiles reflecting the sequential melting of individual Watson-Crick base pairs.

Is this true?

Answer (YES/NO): NO